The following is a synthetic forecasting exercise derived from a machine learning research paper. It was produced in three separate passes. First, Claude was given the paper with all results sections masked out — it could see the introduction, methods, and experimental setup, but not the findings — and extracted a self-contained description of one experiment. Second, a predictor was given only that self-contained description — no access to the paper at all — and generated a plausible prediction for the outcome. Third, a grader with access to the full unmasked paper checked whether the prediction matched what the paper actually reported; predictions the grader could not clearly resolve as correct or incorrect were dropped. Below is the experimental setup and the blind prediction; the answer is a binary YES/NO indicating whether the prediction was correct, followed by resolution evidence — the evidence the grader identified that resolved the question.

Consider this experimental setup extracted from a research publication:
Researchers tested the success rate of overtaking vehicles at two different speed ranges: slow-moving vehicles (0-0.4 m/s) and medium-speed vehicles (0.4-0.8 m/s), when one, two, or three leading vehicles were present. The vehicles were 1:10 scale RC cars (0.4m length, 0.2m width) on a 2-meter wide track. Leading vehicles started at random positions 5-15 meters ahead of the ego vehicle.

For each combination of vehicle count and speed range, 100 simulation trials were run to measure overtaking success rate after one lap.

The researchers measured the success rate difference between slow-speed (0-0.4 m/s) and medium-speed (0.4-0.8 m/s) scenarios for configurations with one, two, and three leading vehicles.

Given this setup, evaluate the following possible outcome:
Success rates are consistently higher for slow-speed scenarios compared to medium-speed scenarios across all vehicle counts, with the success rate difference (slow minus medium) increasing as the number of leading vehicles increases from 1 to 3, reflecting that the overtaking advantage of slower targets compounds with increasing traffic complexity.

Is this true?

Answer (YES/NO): NO